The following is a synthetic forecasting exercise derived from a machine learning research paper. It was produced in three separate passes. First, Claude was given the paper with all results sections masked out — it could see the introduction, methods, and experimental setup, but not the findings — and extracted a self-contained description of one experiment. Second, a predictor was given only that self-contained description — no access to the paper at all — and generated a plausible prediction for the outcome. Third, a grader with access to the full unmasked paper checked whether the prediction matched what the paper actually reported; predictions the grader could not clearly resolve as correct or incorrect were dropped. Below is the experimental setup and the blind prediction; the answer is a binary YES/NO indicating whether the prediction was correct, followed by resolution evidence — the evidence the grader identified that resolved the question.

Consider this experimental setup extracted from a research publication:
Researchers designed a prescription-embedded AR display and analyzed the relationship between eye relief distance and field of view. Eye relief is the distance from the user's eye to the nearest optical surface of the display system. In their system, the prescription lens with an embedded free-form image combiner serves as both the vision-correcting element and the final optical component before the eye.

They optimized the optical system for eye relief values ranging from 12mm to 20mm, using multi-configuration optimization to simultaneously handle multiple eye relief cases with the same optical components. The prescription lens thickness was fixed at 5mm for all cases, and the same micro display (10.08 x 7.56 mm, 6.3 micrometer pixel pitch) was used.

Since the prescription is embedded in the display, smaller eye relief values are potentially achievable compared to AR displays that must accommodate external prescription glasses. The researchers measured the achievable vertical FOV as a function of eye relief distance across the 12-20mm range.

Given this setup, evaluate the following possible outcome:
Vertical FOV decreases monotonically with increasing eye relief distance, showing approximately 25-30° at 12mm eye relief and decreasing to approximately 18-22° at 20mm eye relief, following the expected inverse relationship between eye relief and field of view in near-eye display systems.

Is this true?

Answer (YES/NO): NO